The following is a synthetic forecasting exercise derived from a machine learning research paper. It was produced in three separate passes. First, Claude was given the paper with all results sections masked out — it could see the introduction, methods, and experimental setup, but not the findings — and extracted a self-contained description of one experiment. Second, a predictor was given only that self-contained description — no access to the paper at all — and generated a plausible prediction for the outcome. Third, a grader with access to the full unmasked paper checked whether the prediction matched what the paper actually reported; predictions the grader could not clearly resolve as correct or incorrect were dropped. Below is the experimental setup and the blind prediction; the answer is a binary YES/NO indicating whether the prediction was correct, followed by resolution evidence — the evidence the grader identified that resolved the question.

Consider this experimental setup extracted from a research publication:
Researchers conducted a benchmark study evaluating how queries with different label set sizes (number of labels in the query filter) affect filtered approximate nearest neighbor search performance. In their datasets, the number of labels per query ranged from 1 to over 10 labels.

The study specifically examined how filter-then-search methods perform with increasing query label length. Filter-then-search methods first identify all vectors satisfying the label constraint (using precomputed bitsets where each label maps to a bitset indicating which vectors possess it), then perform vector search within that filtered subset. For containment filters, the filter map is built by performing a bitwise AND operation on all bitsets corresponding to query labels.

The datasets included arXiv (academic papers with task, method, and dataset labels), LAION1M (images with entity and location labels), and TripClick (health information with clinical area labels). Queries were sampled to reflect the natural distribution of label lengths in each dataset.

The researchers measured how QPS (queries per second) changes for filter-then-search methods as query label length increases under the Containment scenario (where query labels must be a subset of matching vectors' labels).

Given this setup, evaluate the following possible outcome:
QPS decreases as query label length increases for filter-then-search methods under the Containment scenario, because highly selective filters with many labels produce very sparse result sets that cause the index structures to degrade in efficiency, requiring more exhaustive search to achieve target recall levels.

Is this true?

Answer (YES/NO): NO